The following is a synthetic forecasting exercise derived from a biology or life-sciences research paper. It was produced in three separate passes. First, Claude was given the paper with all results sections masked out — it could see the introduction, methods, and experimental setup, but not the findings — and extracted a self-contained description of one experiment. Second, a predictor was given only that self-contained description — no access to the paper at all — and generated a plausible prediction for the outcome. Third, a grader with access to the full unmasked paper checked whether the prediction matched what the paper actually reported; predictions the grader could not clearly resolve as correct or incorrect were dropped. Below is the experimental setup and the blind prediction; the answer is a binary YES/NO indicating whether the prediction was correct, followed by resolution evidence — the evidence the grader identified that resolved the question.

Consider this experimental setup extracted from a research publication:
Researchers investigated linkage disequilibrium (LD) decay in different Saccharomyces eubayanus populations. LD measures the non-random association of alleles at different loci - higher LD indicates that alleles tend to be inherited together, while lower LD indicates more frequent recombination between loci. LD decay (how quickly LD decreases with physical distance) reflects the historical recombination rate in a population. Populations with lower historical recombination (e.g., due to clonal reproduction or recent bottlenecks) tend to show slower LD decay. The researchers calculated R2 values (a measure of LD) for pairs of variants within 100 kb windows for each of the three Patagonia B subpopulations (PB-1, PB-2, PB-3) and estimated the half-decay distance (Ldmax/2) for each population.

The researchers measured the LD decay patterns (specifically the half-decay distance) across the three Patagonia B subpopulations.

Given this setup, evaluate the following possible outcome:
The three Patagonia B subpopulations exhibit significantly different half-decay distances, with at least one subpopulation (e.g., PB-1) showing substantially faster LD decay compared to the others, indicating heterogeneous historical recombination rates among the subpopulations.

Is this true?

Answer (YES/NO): YES